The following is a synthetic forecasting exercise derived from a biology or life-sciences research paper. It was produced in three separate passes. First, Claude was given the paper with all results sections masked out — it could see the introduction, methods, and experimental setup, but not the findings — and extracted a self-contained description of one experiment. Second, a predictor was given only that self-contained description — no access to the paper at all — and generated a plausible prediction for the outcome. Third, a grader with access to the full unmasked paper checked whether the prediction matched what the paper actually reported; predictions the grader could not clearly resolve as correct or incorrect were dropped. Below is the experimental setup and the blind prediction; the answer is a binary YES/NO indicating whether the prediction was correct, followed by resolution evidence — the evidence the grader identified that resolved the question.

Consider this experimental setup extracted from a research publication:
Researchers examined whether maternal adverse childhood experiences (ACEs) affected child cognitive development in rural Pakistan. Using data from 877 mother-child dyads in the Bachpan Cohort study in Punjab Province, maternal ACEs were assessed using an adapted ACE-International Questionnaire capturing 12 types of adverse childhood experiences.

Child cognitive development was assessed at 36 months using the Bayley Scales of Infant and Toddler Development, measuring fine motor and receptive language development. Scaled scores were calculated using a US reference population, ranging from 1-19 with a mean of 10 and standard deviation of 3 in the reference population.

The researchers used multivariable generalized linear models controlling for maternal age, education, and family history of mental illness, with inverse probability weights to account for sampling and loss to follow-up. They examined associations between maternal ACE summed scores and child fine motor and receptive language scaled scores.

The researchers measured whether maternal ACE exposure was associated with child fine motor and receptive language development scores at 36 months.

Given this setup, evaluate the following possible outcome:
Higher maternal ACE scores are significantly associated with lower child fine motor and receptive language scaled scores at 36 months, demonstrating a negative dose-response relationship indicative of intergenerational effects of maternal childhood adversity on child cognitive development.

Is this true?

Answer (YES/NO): NO